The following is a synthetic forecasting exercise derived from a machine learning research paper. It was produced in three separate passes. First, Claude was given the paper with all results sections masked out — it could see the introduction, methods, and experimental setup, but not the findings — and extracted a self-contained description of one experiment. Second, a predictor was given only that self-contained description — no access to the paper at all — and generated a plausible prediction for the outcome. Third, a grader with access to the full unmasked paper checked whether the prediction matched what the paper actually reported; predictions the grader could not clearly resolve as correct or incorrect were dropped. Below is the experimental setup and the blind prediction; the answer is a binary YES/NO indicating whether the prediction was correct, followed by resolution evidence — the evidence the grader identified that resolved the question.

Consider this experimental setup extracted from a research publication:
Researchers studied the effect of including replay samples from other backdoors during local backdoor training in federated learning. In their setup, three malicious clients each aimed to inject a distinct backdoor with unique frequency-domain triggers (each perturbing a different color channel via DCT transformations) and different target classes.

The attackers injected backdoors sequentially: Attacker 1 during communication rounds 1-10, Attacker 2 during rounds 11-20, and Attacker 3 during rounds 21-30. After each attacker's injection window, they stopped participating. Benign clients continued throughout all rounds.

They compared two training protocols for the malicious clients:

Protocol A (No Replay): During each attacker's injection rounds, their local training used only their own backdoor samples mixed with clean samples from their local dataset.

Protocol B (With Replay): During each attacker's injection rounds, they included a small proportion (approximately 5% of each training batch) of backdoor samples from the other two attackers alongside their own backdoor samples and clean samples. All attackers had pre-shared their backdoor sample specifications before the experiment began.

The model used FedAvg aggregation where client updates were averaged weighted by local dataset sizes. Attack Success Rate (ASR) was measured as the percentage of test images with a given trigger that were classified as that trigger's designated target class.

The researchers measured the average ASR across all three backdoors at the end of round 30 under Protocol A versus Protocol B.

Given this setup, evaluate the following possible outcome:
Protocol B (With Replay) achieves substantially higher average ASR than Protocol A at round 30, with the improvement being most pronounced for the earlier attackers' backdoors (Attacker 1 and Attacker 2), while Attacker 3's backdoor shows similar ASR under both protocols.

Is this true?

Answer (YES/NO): NO